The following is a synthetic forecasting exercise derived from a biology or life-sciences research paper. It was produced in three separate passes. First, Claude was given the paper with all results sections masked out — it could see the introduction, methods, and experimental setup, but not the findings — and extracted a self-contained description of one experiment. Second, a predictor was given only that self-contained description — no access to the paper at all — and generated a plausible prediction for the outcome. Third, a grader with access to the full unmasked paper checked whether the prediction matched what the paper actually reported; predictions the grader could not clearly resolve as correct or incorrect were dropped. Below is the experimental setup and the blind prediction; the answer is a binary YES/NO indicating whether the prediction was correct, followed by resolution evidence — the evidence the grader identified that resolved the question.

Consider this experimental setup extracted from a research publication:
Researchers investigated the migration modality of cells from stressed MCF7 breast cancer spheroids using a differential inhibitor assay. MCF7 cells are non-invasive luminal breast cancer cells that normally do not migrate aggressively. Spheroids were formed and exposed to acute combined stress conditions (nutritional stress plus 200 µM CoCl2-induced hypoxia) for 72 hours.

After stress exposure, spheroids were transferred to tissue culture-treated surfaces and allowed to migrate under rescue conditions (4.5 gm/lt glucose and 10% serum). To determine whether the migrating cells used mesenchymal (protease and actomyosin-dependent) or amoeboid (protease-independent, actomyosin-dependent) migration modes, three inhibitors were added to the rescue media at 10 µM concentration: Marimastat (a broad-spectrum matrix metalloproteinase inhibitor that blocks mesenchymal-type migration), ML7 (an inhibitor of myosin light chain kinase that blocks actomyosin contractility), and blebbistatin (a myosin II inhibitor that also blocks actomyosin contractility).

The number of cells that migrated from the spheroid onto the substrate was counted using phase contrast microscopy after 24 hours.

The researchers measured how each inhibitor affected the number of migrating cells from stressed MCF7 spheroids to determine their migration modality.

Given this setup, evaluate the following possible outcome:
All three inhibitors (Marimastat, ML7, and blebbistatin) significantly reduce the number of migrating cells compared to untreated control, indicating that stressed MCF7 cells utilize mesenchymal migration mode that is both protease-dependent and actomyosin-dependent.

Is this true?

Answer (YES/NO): NO